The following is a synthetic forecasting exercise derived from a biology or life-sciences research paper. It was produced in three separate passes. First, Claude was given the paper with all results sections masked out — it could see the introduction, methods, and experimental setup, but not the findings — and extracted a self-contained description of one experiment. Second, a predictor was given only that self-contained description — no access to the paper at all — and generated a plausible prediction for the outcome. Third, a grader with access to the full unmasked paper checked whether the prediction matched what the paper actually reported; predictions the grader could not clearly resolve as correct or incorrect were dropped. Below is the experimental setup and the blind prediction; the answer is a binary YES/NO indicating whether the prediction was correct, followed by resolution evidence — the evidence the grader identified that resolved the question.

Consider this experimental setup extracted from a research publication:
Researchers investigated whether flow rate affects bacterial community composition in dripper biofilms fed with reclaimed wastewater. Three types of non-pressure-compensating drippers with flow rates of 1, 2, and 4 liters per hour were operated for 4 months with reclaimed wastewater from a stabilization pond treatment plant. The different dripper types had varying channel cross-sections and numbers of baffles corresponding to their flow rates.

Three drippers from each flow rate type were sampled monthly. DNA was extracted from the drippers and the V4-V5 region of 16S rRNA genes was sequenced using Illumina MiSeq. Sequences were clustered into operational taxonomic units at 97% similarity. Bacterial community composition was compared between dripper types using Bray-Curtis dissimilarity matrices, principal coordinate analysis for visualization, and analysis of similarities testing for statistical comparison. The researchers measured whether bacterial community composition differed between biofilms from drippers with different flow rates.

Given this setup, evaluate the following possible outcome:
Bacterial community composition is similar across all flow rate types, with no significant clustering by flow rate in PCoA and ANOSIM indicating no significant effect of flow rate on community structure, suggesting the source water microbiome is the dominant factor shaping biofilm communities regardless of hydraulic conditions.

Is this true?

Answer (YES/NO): NO